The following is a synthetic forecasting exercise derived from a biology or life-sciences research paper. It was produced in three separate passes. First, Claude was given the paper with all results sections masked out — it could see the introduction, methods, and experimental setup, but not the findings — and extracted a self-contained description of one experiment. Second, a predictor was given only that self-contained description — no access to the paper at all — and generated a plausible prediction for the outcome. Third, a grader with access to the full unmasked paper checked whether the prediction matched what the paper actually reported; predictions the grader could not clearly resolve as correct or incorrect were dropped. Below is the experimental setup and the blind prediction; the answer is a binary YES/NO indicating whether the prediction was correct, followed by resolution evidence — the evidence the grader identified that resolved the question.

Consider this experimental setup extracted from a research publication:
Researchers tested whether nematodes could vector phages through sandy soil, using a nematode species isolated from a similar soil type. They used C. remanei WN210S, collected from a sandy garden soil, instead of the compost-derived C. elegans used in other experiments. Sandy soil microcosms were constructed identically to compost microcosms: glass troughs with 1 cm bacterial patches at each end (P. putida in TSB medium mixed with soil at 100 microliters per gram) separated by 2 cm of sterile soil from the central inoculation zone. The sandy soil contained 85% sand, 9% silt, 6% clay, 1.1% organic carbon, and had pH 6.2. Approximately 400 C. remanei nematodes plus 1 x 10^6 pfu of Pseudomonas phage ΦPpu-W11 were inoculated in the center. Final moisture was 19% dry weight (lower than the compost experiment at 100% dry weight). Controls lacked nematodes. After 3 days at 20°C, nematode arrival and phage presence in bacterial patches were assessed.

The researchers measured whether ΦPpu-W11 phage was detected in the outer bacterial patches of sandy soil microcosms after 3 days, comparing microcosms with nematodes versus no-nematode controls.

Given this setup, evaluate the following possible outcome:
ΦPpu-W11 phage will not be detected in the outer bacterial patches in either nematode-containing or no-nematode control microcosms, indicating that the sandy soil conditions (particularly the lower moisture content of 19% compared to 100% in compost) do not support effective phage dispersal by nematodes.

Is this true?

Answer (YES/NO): NO